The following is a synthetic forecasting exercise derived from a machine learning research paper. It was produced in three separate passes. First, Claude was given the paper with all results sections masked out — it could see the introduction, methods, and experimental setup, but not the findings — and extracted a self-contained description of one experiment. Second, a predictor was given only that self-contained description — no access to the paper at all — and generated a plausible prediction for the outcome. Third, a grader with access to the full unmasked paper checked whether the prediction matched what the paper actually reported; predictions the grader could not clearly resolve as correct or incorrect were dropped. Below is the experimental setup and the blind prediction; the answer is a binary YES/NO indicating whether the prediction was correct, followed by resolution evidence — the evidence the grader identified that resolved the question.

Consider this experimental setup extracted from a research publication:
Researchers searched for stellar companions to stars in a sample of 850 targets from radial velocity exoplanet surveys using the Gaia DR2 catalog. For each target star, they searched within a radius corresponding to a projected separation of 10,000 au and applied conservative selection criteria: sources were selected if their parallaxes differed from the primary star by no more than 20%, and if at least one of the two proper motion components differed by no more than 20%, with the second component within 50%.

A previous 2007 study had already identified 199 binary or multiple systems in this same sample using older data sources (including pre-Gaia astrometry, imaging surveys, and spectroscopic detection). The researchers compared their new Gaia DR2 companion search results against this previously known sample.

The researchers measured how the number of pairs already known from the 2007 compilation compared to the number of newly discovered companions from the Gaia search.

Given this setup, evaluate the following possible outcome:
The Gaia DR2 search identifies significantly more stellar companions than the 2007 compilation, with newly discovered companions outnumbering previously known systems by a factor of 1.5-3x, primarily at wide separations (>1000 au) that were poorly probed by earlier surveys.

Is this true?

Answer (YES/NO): NO